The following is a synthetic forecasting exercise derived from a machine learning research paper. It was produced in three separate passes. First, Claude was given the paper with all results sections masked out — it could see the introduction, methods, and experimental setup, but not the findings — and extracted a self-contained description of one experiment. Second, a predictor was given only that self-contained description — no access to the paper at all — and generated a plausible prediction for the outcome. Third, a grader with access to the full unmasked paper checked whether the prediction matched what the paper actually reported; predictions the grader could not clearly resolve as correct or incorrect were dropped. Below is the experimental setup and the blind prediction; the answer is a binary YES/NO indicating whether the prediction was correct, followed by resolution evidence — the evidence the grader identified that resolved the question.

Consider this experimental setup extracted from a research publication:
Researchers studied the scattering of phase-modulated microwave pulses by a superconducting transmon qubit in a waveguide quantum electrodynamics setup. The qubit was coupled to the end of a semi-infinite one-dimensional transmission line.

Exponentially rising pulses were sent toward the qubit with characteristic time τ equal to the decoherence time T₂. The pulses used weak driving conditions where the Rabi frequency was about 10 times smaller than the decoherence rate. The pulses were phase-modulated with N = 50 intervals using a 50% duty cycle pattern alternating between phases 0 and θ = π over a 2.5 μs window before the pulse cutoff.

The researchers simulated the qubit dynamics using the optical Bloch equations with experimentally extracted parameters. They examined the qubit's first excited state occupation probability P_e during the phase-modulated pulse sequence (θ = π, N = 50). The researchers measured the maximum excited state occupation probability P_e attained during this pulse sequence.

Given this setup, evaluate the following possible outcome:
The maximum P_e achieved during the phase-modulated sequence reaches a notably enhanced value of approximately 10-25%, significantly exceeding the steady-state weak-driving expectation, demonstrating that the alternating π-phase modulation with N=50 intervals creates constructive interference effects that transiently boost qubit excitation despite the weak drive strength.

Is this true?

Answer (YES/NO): NO